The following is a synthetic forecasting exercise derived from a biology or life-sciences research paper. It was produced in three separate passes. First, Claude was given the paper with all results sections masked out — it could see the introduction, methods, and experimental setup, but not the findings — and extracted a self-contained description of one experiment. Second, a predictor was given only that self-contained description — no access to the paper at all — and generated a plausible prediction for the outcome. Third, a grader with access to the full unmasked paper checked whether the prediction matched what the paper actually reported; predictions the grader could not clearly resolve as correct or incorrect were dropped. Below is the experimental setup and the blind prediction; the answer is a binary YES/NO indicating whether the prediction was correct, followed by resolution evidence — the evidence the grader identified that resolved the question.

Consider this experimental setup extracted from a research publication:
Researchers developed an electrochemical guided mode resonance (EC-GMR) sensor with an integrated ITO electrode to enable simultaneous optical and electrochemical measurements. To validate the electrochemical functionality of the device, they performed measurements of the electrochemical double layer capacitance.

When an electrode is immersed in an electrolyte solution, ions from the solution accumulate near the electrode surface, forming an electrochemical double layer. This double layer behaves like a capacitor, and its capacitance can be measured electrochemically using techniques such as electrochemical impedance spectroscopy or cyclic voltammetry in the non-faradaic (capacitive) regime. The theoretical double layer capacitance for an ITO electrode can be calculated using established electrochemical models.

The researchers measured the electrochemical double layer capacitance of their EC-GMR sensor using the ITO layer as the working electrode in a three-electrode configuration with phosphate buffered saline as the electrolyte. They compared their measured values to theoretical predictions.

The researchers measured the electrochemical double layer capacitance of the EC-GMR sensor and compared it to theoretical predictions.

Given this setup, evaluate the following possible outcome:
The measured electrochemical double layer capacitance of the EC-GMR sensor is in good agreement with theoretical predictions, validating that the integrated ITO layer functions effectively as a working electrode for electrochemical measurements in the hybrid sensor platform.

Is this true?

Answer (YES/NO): YES